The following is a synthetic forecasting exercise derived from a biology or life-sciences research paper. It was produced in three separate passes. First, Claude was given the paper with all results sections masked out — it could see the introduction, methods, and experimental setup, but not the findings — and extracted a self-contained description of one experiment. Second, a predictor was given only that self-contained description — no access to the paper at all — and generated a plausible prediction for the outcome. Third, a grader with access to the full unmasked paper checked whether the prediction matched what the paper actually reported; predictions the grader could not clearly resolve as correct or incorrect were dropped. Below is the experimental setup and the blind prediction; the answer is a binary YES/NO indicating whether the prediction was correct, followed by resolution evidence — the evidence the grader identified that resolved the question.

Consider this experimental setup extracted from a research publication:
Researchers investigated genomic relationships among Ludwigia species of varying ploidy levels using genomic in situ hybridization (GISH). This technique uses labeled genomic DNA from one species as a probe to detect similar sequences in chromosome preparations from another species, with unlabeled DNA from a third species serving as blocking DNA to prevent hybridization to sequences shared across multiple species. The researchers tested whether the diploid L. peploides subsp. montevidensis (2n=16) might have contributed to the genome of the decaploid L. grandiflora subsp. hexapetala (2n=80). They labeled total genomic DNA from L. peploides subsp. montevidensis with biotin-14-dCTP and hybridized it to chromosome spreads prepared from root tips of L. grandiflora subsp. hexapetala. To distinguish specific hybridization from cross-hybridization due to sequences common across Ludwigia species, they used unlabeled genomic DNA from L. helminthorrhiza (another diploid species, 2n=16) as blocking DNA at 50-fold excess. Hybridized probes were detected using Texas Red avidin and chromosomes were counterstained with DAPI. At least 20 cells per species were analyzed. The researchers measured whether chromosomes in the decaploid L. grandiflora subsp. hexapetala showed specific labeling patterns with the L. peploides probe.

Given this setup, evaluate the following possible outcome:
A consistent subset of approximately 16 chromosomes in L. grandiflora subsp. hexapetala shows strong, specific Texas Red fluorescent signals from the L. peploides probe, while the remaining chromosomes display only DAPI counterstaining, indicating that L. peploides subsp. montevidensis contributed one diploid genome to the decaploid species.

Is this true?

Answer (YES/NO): NO